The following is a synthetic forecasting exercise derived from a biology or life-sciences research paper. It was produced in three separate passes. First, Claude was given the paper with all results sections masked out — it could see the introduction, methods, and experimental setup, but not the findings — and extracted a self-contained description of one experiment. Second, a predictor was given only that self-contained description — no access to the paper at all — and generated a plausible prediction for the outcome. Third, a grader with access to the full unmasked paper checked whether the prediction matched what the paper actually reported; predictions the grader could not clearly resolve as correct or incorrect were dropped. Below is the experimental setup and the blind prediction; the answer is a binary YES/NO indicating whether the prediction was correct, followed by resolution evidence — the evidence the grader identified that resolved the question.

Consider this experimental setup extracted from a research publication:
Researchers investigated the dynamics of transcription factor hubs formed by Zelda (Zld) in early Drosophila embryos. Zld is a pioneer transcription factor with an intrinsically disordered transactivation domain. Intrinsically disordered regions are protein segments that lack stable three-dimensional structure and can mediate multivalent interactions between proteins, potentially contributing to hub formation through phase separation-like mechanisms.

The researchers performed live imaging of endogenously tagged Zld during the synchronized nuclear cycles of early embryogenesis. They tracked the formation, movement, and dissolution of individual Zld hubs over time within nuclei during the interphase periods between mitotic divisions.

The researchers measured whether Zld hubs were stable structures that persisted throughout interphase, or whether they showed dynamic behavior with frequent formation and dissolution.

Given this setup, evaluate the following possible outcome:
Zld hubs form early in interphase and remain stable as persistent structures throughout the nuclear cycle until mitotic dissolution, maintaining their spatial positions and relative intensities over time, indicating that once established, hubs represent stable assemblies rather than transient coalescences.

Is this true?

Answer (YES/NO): NO